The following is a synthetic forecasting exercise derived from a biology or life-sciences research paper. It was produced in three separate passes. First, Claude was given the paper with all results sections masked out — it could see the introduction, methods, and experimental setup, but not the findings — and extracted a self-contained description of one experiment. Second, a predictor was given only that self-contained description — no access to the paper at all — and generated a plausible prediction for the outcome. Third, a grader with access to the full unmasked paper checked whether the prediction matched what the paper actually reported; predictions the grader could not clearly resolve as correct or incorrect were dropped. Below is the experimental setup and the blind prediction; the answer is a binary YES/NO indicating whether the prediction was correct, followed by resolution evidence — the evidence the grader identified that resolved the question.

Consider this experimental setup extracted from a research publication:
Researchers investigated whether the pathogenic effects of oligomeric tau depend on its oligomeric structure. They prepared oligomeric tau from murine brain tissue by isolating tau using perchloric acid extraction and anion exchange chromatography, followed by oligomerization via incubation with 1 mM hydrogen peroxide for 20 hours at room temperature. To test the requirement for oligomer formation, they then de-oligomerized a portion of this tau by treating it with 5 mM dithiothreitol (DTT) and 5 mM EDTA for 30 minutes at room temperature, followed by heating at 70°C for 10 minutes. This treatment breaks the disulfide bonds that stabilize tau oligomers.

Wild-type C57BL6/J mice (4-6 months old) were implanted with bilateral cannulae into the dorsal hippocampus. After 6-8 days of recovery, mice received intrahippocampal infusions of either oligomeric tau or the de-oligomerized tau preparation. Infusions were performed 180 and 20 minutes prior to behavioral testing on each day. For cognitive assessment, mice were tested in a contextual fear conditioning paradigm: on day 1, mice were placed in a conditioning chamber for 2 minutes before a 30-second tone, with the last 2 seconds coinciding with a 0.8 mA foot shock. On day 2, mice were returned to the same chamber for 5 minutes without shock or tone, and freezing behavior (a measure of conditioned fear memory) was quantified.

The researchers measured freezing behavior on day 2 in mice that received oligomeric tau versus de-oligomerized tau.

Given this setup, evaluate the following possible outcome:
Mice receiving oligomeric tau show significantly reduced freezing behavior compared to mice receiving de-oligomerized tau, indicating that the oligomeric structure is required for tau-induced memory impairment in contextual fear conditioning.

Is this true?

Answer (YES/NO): YES